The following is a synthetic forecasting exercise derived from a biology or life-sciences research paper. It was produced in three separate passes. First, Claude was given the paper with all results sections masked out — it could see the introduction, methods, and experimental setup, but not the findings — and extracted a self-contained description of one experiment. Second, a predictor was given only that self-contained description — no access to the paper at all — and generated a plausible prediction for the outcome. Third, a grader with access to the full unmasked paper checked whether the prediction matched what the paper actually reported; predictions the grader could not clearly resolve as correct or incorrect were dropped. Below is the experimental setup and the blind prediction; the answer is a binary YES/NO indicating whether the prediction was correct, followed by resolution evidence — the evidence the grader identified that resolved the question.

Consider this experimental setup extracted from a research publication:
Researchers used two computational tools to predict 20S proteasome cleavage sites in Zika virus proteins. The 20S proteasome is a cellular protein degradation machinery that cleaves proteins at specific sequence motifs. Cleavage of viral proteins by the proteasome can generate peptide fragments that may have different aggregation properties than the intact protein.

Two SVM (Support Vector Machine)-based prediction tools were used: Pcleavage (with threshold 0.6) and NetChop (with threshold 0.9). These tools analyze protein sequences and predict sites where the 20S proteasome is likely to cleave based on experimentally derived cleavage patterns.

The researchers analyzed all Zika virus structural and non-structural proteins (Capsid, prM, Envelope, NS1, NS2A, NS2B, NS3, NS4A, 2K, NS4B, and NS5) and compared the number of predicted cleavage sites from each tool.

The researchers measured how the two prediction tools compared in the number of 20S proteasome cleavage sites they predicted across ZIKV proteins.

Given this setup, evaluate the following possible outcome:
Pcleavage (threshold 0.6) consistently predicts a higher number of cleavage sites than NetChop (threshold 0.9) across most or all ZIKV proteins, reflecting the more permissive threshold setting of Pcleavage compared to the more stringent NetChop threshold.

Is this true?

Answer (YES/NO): NO